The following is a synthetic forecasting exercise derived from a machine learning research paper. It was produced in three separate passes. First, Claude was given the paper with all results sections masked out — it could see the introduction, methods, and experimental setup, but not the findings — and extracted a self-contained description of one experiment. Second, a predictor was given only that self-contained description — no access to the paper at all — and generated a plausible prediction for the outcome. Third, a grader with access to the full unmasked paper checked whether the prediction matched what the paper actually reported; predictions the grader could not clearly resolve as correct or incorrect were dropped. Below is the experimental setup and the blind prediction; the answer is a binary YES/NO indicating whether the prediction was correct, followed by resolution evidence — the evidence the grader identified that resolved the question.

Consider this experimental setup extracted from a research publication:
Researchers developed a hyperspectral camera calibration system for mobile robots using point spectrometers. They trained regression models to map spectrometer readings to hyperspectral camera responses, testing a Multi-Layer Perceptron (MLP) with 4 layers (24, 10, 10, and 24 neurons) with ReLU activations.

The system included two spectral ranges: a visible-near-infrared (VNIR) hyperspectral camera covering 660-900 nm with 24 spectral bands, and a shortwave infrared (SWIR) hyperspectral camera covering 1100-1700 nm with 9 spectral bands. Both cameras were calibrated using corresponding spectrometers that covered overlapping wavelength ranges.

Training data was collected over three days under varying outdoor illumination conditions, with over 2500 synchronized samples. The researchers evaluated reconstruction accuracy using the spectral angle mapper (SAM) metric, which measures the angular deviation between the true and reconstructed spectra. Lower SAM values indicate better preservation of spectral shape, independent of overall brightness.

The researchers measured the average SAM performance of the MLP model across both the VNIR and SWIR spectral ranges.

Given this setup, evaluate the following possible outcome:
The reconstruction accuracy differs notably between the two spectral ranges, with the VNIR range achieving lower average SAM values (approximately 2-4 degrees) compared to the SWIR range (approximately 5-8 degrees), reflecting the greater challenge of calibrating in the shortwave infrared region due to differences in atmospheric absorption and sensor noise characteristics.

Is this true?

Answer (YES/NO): NO